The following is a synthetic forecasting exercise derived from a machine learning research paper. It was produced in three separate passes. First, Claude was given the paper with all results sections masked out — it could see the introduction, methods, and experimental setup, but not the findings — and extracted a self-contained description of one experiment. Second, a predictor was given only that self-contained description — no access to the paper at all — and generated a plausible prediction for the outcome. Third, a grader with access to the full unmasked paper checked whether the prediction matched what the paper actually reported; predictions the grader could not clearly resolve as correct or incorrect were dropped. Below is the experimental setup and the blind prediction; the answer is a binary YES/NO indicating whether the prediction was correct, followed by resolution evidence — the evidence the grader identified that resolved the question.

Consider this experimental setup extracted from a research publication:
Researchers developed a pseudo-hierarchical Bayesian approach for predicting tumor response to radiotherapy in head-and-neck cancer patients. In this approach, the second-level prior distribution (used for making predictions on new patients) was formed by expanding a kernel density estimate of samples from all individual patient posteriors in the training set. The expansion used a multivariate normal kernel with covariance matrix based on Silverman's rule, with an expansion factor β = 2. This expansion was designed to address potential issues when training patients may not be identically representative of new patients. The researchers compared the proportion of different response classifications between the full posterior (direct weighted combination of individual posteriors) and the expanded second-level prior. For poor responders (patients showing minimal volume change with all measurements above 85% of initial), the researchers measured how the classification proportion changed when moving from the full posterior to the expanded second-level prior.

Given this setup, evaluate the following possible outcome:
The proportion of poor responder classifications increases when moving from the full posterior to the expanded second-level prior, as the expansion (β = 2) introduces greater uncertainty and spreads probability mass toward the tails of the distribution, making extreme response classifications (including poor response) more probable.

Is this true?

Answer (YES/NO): YES